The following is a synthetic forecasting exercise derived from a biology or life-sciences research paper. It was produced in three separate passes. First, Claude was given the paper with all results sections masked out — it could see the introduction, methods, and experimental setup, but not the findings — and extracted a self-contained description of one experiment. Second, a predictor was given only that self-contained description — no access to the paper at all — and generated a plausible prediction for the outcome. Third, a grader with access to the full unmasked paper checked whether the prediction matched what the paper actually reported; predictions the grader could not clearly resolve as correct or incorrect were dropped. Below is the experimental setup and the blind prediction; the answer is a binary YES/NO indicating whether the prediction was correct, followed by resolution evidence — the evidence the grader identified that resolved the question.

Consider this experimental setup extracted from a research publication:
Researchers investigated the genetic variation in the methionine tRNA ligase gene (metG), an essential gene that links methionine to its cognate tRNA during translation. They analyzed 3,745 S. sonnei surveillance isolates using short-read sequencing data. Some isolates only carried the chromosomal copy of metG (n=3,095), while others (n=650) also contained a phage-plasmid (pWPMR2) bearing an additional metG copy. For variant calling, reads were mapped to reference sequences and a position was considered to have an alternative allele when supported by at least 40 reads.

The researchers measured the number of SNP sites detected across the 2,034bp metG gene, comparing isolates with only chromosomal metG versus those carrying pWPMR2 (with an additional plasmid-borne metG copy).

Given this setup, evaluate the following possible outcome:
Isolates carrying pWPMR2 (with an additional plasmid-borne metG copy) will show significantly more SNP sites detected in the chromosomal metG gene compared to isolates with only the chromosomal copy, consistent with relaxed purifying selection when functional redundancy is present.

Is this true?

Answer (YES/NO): NO